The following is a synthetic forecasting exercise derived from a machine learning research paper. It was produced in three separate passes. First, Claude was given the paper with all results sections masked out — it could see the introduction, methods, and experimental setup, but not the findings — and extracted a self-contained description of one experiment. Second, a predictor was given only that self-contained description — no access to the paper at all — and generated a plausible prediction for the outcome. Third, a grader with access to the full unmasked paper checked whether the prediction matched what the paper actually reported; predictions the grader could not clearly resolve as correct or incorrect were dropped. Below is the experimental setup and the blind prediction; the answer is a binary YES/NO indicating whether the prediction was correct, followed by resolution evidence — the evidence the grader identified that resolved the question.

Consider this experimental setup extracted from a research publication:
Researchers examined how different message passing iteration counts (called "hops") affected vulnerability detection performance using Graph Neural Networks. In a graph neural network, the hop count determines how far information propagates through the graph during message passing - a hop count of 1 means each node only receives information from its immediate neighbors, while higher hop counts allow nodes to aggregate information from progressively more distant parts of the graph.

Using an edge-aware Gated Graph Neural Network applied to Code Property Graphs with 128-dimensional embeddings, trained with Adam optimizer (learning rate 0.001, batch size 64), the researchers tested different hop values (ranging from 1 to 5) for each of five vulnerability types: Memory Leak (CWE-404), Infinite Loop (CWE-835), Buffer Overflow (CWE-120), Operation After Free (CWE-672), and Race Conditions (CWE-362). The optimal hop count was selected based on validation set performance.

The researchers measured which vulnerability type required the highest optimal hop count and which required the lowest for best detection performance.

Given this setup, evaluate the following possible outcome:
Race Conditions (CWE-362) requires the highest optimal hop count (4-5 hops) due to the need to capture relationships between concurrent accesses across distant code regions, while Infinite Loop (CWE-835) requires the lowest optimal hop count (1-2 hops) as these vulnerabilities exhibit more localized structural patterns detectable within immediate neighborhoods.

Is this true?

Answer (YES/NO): NO